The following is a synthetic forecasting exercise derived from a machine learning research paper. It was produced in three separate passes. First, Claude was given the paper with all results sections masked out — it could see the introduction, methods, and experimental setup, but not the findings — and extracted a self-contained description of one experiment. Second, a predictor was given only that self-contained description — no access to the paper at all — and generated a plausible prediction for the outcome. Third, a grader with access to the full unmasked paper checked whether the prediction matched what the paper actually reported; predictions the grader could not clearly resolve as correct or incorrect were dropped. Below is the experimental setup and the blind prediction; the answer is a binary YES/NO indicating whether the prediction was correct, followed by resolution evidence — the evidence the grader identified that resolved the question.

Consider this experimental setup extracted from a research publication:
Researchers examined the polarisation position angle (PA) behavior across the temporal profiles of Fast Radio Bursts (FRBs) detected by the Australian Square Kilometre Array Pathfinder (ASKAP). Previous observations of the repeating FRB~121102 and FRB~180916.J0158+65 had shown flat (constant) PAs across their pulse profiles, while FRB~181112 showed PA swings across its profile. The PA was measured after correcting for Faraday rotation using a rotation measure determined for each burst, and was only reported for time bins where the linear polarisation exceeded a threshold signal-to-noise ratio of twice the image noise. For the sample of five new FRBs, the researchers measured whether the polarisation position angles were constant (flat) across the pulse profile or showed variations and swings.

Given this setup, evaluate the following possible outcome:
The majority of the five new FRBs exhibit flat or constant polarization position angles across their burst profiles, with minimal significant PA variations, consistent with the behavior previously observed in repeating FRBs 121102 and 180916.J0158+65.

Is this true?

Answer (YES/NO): NO